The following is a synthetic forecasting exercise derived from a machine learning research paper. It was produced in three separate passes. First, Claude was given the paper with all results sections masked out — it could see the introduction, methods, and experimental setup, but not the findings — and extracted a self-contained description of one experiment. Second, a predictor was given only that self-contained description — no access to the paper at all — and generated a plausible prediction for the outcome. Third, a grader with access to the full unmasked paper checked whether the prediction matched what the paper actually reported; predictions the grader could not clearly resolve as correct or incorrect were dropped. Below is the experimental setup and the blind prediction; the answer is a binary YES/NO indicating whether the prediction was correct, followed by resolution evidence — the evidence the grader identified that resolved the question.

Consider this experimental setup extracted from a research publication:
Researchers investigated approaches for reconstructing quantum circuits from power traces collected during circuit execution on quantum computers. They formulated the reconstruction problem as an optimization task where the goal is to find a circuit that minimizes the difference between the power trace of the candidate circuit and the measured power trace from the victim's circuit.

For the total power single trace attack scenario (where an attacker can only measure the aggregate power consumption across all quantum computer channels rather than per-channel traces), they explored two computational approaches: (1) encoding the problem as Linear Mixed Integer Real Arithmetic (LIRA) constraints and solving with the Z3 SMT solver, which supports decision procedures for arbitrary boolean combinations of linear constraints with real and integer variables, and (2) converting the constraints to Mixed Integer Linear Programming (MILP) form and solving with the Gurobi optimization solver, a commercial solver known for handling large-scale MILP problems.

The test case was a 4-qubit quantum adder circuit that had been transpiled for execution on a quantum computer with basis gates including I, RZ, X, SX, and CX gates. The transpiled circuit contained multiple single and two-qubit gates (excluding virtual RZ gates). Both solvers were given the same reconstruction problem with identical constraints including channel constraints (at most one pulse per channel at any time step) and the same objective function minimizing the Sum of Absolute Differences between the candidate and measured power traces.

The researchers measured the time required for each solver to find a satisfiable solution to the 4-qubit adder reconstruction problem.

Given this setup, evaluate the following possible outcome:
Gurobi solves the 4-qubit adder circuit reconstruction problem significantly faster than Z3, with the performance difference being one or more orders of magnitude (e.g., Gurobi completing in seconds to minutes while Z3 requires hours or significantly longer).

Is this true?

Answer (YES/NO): YES